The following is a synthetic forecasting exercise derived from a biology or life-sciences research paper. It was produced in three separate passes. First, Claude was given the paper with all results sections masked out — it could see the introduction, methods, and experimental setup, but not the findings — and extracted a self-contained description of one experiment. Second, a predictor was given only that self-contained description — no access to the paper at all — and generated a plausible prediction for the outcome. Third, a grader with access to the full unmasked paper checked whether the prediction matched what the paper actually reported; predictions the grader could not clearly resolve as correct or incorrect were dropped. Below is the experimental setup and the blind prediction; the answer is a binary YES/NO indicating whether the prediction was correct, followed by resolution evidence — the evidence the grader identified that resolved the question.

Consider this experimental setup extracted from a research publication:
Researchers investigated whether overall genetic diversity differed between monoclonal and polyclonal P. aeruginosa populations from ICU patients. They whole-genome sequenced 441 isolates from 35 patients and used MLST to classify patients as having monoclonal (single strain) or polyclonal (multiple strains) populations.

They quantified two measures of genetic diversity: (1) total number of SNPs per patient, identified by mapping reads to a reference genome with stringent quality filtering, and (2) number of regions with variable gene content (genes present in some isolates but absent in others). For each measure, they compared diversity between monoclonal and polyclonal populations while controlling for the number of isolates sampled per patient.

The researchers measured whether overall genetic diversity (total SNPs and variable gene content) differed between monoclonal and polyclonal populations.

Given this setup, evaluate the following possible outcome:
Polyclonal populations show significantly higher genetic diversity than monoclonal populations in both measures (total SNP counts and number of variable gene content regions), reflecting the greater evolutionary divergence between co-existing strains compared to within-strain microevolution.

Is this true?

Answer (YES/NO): NO